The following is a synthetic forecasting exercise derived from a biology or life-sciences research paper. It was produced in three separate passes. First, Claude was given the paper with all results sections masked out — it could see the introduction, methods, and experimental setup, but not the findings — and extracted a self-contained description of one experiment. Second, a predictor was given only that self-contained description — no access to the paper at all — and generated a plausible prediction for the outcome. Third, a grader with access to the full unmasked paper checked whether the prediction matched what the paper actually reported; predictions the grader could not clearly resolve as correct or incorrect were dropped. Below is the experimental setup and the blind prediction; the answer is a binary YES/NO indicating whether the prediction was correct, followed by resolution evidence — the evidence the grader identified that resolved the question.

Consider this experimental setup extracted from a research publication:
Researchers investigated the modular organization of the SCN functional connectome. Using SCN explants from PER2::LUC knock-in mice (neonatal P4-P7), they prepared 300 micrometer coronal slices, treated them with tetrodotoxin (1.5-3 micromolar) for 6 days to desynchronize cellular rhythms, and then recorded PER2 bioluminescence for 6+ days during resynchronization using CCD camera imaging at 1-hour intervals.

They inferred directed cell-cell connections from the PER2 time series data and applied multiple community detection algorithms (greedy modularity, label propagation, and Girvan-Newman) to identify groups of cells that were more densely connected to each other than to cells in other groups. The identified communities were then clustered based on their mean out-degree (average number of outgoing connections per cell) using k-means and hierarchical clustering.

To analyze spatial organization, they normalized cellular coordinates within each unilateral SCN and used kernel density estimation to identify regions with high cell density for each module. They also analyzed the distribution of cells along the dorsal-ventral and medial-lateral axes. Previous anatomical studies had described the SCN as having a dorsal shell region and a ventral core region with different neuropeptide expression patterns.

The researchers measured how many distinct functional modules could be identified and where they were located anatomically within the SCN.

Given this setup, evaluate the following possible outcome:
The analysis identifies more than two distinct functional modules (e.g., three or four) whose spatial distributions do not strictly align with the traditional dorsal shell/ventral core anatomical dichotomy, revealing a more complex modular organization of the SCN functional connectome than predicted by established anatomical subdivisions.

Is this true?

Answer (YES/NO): NO